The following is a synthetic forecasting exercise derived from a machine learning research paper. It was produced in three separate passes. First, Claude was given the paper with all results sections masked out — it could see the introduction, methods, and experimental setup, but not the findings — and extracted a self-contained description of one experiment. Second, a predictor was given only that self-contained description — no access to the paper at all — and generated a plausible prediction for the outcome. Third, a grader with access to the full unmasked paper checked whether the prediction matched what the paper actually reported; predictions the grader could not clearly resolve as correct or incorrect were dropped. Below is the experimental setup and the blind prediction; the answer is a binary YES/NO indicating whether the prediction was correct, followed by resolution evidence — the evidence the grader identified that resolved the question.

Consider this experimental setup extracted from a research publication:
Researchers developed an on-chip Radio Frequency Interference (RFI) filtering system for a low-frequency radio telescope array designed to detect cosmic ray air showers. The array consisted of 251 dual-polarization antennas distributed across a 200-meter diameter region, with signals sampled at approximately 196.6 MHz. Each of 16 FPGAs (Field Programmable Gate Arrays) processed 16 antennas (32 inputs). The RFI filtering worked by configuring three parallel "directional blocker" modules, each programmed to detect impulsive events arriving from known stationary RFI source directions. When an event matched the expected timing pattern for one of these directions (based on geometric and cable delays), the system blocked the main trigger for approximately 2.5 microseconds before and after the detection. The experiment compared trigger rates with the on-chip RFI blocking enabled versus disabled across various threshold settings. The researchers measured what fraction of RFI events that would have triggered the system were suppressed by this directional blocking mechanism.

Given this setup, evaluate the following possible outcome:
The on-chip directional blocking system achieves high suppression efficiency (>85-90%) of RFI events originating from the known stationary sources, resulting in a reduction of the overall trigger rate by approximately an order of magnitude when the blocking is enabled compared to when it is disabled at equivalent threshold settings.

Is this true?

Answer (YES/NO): NO